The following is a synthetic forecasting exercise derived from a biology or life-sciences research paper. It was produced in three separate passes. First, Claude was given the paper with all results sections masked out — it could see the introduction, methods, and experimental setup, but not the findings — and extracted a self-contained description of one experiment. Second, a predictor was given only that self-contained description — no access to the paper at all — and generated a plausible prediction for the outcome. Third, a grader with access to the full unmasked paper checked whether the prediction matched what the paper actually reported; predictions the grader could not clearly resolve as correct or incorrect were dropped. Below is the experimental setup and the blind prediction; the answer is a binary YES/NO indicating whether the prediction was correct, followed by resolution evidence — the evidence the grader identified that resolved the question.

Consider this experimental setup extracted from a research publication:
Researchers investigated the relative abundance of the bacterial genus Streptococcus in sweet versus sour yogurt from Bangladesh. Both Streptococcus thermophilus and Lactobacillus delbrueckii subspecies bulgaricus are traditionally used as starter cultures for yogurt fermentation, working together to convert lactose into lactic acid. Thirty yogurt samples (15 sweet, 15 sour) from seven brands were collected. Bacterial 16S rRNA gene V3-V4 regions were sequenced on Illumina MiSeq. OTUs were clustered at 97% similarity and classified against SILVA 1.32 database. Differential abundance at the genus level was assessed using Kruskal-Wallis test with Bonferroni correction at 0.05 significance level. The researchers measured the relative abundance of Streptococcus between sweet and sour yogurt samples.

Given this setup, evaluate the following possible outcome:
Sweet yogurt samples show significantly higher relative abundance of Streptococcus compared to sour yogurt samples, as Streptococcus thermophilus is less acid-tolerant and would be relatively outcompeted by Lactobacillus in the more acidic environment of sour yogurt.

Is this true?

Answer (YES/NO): YES